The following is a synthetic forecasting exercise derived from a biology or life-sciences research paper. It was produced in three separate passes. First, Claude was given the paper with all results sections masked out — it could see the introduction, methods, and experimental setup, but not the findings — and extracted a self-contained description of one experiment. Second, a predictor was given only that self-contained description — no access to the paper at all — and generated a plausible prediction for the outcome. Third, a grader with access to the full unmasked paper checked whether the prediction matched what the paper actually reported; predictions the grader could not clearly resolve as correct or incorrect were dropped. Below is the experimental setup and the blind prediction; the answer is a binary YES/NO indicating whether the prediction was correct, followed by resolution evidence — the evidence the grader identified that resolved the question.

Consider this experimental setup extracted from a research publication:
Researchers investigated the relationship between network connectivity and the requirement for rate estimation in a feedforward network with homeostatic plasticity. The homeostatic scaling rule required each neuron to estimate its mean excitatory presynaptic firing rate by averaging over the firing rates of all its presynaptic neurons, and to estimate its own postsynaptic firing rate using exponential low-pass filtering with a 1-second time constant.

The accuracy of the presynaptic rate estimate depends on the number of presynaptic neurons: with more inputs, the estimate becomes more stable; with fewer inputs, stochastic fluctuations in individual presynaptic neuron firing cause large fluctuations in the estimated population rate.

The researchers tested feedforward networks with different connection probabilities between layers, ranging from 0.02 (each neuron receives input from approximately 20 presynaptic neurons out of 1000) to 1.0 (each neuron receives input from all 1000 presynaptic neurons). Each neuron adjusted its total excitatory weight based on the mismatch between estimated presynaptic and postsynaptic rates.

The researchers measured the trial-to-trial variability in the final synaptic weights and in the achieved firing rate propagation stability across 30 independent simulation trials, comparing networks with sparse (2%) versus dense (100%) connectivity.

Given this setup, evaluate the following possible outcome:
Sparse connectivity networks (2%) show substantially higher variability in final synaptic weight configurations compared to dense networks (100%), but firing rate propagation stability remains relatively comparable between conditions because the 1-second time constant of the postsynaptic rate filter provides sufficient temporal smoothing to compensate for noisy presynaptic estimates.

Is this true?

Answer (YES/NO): NO